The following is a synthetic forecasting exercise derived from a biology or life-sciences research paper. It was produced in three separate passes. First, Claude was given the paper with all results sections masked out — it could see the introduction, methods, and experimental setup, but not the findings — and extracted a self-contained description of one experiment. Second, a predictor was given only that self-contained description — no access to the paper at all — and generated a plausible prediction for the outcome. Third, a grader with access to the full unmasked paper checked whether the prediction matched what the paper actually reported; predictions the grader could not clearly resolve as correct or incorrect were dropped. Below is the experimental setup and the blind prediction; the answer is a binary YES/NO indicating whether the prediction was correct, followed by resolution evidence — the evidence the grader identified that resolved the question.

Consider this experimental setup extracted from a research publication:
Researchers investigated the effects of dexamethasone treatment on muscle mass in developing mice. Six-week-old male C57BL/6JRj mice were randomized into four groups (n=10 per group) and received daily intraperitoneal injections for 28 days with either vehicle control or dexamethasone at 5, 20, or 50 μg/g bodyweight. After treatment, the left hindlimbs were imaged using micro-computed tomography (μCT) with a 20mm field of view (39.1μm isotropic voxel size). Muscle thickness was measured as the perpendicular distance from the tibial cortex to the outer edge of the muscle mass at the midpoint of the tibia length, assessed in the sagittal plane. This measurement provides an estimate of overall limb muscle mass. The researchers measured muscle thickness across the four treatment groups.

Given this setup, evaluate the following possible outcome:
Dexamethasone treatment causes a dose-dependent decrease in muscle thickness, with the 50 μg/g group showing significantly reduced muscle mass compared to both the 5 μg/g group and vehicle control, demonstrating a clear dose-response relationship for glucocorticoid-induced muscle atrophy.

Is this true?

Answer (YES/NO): NO